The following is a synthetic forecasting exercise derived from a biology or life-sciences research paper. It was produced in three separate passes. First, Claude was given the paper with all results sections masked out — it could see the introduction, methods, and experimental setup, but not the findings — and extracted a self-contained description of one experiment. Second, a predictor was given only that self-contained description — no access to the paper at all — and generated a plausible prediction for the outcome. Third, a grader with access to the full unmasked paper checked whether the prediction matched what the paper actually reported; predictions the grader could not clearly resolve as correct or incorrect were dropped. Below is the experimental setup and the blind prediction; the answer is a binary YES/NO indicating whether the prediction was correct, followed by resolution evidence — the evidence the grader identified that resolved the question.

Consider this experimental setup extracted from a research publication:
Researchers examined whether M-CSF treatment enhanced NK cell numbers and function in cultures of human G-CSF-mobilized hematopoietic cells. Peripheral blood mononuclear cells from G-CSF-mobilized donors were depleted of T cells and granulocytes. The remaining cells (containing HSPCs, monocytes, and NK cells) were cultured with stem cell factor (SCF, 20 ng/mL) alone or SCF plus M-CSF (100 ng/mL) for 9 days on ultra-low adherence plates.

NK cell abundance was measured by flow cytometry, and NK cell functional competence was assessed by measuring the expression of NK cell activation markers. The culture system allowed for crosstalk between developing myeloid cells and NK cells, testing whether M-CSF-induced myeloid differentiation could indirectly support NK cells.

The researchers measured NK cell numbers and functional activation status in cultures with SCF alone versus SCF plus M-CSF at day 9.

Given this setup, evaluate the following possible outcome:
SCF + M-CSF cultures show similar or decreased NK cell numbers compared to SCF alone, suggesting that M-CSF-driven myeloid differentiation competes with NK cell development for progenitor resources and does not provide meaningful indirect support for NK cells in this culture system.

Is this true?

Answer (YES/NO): NO